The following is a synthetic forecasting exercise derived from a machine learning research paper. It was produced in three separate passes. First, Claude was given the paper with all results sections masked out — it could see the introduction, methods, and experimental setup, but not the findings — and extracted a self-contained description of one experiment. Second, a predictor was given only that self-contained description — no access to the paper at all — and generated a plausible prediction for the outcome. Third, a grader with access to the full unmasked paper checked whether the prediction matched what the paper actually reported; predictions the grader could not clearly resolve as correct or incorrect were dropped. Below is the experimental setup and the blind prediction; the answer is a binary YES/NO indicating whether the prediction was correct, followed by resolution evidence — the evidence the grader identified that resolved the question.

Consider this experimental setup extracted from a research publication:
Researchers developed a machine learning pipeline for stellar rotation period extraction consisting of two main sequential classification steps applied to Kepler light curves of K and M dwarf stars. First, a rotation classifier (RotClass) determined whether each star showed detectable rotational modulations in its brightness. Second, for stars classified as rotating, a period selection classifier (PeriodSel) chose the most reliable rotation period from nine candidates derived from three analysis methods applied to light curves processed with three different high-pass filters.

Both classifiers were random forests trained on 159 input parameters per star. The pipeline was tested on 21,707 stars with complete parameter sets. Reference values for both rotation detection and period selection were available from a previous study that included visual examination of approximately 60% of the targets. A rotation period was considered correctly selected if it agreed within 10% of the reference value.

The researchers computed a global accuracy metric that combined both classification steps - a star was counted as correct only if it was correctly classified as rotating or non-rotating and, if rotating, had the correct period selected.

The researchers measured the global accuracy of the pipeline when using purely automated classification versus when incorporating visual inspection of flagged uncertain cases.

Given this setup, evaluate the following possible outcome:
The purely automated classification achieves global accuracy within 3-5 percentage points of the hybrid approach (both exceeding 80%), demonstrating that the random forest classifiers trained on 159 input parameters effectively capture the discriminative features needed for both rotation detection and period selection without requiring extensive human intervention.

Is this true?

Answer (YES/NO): YES